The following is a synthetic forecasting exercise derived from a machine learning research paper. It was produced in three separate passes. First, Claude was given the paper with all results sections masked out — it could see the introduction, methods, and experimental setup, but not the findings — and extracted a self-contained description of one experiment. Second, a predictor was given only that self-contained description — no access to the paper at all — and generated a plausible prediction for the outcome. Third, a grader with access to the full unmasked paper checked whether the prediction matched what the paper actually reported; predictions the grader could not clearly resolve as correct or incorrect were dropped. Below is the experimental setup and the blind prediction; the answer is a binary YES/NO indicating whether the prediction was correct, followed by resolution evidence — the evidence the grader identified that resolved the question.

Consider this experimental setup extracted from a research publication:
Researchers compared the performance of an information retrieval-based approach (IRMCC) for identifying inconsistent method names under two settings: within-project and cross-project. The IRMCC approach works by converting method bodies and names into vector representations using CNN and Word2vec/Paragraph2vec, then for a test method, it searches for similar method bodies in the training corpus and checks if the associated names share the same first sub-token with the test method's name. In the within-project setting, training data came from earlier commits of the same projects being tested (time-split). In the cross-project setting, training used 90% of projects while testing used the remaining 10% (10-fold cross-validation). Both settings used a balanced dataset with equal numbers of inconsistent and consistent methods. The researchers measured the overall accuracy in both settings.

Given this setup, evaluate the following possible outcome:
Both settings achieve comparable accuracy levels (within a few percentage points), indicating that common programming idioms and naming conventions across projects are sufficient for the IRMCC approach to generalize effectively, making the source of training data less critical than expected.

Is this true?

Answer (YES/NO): YES